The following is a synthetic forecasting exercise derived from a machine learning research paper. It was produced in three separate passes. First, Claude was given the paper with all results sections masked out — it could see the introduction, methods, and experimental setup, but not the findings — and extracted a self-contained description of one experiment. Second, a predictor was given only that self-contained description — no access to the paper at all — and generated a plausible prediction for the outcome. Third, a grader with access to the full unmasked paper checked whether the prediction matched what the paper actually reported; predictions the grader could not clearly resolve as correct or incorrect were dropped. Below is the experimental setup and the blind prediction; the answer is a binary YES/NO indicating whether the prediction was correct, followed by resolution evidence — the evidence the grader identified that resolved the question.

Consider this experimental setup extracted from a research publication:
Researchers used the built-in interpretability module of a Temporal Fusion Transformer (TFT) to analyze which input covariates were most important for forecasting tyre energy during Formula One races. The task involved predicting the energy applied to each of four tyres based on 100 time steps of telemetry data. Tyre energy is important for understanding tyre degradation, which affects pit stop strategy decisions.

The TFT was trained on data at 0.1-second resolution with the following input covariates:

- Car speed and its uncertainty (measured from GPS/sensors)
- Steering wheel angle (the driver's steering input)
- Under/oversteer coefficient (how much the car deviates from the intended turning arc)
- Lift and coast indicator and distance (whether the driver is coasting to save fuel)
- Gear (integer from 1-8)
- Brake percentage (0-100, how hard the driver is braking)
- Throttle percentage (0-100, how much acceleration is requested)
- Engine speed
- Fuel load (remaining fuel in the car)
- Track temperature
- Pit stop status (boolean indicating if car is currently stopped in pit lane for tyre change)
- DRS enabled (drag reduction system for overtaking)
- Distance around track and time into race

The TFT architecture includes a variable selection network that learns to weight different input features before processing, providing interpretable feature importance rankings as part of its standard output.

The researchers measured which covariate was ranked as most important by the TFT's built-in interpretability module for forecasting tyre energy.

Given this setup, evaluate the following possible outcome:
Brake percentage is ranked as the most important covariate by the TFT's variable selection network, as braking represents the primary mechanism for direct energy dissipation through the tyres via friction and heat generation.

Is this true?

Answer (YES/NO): NO